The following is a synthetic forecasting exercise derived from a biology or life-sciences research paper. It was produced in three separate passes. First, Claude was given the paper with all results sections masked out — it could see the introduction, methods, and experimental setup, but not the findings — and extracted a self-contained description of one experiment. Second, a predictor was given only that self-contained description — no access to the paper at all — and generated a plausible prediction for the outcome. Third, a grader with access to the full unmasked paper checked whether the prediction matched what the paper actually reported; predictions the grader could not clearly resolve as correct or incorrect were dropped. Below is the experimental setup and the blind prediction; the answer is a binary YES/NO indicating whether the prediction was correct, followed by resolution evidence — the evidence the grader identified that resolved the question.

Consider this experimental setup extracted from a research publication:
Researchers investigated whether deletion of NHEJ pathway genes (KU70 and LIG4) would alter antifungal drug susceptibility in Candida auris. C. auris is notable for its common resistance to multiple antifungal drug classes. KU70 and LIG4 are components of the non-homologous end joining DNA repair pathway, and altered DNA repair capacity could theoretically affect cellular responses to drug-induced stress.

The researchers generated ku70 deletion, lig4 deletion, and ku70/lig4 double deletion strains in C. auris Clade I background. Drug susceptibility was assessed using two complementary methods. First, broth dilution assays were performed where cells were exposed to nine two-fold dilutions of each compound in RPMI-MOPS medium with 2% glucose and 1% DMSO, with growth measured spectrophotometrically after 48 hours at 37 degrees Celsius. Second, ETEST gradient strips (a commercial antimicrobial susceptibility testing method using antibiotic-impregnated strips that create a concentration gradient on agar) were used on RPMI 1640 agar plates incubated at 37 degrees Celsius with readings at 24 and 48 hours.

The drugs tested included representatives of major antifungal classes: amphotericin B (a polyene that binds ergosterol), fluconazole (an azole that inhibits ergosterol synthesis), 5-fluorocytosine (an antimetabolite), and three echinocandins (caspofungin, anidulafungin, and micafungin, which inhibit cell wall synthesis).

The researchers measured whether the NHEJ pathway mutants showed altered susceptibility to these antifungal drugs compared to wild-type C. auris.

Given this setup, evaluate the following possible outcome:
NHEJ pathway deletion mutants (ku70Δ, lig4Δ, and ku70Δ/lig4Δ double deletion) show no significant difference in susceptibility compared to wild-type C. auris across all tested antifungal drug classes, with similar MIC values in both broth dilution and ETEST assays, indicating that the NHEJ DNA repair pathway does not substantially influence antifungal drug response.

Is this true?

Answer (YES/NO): YES